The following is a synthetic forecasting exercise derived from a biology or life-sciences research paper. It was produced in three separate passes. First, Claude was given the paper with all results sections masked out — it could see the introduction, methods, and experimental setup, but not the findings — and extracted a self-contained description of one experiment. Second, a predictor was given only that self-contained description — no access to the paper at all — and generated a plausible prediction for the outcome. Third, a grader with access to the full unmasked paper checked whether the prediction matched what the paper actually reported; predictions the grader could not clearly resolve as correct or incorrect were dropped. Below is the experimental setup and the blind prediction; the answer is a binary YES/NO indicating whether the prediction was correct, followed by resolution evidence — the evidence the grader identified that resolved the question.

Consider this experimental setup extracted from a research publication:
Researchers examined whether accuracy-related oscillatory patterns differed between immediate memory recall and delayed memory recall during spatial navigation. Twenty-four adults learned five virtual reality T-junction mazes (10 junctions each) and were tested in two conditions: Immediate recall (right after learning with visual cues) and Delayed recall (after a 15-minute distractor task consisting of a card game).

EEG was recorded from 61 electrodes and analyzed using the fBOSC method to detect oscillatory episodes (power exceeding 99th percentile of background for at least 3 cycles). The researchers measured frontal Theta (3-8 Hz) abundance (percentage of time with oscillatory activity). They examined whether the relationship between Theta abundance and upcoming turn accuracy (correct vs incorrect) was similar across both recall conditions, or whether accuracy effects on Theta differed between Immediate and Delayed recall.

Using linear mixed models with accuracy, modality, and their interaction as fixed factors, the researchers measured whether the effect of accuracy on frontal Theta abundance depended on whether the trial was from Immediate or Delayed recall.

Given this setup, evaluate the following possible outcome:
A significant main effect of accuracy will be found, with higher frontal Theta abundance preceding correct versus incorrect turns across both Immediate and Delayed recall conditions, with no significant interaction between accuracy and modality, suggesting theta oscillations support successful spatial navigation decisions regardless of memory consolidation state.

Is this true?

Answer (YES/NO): NO